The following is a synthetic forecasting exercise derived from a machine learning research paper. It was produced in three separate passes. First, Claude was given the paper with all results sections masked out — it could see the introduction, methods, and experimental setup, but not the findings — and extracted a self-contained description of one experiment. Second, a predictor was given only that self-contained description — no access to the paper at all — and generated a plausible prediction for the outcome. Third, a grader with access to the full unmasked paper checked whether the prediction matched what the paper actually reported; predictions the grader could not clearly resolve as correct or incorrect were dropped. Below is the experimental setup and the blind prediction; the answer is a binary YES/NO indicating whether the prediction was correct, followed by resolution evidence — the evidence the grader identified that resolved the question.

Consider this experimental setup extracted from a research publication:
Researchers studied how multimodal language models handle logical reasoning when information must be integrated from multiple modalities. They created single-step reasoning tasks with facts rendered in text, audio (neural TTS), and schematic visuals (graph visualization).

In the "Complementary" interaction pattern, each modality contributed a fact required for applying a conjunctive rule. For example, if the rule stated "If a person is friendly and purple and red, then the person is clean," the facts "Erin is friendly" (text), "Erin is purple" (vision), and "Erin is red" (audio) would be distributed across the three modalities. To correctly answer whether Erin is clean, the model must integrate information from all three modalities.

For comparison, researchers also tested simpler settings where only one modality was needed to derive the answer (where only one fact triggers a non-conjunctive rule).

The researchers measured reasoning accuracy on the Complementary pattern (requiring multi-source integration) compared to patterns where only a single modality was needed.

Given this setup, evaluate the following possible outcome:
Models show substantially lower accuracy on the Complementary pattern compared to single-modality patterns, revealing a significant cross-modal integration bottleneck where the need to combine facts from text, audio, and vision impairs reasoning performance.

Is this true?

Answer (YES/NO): YES